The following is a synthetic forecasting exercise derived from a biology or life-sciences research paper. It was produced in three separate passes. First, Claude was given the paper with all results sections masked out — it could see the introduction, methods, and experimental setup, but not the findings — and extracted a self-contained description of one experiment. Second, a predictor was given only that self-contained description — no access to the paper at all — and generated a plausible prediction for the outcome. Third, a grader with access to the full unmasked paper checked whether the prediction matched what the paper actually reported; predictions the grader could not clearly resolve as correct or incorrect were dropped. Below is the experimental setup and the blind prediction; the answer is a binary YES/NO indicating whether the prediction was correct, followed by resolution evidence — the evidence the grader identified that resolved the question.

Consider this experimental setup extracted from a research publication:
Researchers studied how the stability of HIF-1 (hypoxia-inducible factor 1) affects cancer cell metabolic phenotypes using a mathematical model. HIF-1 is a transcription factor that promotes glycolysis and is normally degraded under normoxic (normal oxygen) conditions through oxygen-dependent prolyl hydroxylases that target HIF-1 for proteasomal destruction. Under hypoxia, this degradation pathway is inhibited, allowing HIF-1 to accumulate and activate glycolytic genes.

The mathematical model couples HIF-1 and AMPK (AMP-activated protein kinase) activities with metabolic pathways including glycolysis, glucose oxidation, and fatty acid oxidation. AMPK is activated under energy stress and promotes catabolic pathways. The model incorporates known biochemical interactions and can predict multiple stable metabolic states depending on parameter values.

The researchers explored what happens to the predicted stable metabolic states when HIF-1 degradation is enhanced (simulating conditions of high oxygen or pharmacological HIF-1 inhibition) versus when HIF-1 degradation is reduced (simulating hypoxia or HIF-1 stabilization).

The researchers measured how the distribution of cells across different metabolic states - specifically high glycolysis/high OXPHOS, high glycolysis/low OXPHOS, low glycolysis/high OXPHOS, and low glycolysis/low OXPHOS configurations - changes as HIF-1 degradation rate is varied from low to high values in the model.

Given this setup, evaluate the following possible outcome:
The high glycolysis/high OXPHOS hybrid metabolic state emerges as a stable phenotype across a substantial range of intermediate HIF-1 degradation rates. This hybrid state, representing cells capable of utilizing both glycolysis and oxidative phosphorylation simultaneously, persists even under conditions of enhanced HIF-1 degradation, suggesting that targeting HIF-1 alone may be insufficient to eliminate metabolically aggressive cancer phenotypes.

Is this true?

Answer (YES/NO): NO